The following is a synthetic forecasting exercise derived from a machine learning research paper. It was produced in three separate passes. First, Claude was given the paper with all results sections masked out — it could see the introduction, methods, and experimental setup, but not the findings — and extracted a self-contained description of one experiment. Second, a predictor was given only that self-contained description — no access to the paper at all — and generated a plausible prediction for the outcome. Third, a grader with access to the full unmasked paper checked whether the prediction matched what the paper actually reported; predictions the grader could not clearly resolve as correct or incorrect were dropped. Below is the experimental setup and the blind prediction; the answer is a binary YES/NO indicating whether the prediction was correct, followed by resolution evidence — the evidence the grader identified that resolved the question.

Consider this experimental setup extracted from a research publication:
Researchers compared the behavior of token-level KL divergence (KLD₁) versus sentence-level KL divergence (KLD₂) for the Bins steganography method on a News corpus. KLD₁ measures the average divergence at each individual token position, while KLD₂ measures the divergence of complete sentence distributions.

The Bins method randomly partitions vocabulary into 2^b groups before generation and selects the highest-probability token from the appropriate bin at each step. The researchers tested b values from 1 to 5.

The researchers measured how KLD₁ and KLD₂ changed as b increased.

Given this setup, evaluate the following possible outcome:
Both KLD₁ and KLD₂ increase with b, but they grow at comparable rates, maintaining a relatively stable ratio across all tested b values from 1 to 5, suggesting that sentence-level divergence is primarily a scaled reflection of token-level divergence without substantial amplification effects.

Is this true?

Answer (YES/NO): NO